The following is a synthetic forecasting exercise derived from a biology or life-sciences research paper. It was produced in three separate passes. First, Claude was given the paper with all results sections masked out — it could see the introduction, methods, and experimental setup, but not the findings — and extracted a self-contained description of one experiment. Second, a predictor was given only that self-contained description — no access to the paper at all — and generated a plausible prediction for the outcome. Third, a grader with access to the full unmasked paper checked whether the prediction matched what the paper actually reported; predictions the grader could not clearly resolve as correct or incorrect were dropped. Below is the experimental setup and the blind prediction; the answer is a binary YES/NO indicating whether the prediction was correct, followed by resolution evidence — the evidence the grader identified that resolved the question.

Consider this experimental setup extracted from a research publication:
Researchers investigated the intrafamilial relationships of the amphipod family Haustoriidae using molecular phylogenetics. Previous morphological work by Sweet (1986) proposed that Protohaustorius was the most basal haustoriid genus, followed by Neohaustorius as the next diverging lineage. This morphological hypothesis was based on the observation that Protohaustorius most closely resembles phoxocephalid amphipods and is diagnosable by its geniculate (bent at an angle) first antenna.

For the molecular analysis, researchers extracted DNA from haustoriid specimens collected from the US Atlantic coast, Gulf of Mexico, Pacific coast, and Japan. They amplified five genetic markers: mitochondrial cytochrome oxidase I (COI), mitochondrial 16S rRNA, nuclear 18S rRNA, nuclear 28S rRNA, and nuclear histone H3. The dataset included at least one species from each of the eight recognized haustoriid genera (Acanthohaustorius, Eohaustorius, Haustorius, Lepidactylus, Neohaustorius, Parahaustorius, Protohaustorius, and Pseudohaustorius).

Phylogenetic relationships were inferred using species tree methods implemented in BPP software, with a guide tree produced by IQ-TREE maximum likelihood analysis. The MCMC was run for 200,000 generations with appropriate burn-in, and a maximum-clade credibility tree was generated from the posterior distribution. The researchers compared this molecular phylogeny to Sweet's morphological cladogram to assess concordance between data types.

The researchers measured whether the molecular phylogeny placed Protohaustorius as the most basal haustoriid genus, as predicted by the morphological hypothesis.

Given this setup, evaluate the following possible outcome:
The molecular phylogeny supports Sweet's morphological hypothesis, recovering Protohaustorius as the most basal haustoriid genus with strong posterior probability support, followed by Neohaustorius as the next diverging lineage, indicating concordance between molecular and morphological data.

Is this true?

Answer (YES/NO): NO